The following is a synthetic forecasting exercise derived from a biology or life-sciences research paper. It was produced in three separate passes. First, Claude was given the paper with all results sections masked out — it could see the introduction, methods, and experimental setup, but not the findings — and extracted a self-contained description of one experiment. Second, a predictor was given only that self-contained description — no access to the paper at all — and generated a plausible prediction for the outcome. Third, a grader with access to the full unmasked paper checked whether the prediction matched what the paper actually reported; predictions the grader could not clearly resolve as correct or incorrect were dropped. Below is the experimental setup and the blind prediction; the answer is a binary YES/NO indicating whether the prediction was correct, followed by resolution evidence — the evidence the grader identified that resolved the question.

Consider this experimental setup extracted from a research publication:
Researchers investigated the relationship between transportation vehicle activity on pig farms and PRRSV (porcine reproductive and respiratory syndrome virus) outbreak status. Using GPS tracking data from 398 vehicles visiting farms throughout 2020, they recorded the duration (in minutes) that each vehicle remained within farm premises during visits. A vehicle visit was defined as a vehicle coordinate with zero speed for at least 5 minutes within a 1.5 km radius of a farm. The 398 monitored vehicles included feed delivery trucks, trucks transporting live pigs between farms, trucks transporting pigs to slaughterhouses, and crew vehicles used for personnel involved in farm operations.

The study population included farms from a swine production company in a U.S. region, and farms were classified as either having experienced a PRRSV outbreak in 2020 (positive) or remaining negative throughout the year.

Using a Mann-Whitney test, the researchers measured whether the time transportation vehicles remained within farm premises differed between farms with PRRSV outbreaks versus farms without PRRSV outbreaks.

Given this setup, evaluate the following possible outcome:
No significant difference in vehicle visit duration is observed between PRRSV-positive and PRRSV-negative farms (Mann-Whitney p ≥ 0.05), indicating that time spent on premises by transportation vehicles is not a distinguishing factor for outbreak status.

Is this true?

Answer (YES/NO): NO